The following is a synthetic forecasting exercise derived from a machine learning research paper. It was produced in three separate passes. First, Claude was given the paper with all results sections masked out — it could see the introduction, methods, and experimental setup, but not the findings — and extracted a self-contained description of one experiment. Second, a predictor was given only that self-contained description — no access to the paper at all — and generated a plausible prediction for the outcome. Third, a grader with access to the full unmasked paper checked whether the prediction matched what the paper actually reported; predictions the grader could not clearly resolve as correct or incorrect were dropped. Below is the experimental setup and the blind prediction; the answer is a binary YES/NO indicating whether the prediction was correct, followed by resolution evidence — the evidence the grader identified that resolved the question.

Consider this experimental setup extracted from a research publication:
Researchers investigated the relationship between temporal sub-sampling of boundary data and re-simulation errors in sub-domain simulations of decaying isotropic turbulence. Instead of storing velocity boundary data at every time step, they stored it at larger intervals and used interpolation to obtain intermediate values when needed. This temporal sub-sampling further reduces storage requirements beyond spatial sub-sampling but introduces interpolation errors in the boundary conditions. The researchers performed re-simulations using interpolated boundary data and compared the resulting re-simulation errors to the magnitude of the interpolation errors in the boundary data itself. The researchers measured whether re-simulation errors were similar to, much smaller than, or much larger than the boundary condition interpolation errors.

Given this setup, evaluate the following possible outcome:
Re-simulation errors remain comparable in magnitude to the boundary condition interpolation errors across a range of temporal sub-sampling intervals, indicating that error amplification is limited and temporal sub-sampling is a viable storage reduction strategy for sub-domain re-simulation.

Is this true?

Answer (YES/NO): NO